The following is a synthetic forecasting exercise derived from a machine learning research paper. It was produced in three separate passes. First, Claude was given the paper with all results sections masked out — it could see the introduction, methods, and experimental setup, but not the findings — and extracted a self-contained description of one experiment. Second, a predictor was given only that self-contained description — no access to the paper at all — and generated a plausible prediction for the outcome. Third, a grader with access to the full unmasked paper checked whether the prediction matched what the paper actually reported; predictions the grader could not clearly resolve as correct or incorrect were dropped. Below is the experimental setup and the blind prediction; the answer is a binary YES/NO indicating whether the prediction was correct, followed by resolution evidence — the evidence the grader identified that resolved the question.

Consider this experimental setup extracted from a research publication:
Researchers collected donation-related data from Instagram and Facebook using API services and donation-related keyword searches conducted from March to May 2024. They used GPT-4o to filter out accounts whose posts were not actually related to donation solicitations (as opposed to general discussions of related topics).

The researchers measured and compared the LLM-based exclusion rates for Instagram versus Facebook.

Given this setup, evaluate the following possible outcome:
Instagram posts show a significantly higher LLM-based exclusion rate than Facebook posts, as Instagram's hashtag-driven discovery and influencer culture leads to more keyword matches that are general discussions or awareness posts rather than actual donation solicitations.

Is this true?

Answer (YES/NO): NO